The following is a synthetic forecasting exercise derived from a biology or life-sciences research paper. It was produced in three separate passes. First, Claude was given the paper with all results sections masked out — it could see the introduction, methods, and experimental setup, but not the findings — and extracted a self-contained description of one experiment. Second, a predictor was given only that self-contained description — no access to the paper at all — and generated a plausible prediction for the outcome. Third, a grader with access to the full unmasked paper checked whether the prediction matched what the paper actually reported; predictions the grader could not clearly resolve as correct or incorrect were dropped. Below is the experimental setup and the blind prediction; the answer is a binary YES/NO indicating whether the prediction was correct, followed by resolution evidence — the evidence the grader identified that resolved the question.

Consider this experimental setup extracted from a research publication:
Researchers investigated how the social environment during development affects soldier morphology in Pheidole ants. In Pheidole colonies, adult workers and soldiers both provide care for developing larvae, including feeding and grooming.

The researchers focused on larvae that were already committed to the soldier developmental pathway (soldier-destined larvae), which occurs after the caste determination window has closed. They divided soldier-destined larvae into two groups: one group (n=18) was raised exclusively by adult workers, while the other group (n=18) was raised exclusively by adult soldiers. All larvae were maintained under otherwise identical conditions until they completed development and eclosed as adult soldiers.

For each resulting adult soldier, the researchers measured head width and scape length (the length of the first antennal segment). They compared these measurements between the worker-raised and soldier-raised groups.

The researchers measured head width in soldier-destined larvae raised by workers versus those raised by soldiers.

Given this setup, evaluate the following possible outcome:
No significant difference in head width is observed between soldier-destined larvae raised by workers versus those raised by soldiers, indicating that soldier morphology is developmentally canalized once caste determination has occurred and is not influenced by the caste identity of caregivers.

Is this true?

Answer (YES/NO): NO